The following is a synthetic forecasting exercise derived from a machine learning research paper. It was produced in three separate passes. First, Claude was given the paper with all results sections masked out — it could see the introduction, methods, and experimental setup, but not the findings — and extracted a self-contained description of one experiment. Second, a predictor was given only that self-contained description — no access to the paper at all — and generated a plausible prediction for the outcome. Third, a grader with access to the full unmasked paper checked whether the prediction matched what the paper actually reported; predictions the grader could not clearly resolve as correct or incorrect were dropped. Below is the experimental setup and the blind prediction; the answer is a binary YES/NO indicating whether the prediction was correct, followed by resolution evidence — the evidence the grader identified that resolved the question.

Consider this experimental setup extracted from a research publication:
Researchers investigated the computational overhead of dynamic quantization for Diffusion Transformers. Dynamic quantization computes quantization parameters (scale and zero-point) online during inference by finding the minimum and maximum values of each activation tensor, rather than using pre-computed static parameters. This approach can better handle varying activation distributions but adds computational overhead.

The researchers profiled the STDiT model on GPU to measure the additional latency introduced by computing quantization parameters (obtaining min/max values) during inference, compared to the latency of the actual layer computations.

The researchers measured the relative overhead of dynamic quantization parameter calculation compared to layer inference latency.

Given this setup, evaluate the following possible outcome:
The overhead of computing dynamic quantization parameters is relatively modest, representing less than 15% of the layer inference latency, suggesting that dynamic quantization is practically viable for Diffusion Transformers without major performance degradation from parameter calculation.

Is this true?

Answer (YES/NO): YES